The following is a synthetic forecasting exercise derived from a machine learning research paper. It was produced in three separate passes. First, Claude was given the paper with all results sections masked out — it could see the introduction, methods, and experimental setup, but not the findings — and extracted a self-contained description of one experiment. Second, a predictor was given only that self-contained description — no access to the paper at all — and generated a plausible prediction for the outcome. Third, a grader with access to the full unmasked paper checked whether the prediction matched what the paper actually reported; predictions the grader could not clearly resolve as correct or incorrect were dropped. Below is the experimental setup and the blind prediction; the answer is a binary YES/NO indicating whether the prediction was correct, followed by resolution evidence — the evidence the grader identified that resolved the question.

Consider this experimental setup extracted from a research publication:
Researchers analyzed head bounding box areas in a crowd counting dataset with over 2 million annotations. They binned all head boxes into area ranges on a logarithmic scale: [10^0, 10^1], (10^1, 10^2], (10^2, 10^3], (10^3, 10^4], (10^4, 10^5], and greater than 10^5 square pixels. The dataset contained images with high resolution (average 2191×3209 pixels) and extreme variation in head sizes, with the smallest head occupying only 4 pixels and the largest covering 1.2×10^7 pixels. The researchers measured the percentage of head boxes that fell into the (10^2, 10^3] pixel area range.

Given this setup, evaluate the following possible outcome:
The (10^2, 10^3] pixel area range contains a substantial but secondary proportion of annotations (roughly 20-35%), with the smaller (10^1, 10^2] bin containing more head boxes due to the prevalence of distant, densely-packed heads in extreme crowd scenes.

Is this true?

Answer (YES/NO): NO